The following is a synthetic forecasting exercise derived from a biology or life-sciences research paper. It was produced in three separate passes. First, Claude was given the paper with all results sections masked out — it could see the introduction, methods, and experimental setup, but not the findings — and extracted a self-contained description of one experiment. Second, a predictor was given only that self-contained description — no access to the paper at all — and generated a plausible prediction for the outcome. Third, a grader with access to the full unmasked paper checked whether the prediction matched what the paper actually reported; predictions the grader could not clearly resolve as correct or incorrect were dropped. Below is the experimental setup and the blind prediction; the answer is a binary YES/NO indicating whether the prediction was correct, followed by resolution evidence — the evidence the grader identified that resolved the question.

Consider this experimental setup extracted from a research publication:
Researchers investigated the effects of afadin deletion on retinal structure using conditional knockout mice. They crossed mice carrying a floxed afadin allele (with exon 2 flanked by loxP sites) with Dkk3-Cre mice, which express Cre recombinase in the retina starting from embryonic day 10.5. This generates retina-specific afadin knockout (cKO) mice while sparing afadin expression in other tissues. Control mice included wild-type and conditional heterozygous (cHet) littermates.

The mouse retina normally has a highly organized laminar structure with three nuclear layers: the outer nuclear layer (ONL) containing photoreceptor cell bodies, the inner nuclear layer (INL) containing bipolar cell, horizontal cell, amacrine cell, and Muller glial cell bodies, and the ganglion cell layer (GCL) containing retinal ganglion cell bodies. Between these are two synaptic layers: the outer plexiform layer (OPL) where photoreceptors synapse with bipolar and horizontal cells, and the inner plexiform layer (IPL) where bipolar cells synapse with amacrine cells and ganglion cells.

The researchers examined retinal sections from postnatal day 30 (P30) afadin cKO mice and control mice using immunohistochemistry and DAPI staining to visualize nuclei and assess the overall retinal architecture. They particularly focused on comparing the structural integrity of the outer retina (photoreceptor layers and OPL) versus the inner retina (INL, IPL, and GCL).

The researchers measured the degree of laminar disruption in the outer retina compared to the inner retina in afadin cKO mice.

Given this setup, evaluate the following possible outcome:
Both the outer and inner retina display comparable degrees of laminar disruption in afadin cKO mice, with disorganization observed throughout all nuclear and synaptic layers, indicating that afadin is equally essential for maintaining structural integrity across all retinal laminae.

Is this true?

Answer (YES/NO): NO